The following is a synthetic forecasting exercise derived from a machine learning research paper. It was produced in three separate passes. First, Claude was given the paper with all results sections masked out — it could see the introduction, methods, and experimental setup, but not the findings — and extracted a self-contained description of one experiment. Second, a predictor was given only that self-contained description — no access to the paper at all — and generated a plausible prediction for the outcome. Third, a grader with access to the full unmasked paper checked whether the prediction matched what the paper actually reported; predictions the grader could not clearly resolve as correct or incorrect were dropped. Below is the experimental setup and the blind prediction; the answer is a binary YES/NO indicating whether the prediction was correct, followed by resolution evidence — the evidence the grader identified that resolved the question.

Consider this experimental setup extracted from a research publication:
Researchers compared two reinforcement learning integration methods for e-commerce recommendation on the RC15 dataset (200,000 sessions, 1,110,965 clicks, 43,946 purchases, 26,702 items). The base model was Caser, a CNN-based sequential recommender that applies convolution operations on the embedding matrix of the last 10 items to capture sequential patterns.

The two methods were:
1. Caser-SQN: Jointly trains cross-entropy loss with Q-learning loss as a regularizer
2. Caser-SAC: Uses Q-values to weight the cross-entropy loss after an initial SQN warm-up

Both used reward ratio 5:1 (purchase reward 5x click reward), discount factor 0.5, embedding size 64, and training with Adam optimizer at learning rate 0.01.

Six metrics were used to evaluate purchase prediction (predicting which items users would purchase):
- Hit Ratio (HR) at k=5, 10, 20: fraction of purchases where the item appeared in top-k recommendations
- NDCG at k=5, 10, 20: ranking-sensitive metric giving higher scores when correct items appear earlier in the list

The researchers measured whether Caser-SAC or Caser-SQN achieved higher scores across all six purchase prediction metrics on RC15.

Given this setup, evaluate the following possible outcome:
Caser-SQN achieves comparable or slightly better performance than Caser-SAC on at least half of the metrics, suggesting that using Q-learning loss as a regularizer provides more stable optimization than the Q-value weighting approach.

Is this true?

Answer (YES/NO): NO